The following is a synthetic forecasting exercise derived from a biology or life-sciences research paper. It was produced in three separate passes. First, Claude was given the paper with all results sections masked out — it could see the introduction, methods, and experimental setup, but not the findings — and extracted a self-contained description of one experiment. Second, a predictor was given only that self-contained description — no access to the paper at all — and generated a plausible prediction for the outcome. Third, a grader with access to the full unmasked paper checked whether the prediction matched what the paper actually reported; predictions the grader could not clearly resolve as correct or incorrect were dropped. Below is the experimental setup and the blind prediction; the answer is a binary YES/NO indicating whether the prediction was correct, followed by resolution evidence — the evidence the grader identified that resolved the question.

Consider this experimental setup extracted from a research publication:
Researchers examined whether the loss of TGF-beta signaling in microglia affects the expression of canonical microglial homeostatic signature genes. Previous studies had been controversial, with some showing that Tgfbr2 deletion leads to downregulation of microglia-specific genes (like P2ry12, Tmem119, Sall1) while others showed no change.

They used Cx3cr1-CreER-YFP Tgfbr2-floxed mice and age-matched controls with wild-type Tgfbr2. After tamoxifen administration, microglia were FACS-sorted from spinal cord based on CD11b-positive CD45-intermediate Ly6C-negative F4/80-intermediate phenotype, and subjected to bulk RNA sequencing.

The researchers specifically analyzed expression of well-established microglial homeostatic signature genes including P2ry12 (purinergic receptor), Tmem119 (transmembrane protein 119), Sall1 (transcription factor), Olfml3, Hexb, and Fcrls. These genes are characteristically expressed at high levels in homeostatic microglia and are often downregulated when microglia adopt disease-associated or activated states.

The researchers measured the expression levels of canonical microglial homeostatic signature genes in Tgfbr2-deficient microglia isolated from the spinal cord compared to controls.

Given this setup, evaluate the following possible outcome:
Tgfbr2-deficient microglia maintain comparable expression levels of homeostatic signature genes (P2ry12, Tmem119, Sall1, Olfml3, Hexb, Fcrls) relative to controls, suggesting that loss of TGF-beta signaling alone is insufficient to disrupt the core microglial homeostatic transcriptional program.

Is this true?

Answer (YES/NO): NO